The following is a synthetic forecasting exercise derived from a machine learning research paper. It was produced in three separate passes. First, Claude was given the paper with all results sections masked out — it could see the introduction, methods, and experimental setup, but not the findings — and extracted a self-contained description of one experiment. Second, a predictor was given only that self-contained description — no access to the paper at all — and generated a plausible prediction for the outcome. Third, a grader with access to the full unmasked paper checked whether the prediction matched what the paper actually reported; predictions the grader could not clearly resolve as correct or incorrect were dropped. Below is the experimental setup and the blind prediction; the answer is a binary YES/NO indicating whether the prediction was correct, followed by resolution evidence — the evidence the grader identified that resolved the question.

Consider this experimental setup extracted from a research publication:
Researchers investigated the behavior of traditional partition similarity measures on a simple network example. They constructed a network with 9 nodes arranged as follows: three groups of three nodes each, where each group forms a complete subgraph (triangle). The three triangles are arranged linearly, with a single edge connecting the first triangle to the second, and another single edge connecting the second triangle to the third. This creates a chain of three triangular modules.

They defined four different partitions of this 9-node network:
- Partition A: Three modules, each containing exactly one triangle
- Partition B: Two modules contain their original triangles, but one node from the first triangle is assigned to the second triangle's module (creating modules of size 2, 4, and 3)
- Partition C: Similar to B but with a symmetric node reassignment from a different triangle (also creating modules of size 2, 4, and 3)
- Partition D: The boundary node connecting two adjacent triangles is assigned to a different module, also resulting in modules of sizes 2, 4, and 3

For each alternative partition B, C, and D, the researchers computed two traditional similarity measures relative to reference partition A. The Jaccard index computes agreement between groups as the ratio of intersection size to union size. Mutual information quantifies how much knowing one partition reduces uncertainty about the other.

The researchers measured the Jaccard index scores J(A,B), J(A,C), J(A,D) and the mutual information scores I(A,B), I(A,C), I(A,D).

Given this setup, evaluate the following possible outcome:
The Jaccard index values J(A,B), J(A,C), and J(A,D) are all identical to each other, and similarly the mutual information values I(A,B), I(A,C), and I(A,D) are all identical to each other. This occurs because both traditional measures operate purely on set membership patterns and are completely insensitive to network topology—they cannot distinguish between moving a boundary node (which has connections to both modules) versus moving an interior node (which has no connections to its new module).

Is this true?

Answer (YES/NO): YES